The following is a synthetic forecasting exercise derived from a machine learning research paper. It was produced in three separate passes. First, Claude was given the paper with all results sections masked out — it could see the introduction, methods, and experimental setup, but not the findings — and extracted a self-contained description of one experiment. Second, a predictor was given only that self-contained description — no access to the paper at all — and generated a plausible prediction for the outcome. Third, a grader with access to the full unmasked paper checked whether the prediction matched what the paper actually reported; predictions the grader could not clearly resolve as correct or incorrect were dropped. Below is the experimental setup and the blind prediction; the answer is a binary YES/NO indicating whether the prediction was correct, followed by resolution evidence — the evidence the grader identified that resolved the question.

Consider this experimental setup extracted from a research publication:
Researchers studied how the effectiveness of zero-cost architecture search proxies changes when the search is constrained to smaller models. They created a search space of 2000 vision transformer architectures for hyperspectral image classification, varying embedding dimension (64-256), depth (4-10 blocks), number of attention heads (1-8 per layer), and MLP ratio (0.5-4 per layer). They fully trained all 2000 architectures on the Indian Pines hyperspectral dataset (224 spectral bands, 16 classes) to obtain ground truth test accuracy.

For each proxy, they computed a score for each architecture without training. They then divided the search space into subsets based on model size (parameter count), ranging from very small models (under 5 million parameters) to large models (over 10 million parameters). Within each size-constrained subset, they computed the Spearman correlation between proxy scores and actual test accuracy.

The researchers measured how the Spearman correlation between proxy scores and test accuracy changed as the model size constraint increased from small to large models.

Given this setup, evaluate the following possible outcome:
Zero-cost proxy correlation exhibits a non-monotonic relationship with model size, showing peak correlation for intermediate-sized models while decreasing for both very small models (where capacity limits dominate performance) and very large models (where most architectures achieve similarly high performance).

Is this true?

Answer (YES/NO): NO